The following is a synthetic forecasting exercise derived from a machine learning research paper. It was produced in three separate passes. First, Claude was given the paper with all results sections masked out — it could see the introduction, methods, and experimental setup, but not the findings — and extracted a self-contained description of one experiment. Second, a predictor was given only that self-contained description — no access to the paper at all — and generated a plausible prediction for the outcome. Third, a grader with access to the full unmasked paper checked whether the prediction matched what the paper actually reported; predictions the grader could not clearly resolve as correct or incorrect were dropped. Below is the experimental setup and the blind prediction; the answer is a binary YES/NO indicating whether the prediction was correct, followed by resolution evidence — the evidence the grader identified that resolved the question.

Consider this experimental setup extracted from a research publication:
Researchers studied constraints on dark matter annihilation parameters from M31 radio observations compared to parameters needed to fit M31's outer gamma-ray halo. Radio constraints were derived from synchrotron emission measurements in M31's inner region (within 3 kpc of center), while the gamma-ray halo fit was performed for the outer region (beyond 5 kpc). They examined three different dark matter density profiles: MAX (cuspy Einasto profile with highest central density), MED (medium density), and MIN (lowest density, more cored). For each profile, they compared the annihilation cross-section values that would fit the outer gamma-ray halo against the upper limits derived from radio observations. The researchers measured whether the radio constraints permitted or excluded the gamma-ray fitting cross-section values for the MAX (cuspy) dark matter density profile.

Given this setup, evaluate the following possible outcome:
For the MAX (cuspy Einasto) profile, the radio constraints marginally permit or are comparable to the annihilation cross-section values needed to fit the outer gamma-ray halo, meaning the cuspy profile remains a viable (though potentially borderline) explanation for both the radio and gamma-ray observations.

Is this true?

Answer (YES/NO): NO